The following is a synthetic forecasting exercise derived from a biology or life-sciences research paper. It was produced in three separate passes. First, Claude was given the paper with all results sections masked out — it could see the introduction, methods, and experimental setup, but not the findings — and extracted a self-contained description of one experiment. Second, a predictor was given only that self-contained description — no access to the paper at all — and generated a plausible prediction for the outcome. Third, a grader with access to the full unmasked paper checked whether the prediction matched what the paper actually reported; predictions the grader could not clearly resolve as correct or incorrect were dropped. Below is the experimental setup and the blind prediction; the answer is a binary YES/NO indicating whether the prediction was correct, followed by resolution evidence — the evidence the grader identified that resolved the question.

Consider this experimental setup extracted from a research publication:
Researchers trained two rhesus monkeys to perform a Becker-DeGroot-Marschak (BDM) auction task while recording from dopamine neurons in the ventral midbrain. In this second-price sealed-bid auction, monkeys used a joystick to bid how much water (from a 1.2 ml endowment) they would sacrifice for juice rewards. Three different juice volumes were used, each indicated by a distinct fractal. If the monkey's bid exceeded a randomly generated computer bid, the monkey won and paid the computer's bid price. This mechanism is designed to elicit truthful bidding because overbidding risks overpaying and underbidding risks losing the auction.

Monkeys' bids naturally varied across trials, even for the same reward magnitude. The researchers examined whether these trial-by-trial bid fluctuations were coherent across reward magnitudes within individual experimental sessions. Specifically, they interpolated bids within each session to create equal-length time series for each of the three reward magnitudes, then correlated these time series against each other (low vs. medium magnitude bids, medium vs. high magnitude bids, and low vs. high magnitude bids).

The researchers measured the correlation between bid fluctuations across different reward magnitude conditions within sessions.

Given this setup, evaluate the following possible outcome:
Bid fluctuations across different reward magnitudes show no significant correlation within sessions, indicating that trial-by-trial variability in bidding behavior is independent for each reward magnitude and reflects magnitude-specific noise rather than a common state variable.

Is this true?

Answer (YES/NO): NO